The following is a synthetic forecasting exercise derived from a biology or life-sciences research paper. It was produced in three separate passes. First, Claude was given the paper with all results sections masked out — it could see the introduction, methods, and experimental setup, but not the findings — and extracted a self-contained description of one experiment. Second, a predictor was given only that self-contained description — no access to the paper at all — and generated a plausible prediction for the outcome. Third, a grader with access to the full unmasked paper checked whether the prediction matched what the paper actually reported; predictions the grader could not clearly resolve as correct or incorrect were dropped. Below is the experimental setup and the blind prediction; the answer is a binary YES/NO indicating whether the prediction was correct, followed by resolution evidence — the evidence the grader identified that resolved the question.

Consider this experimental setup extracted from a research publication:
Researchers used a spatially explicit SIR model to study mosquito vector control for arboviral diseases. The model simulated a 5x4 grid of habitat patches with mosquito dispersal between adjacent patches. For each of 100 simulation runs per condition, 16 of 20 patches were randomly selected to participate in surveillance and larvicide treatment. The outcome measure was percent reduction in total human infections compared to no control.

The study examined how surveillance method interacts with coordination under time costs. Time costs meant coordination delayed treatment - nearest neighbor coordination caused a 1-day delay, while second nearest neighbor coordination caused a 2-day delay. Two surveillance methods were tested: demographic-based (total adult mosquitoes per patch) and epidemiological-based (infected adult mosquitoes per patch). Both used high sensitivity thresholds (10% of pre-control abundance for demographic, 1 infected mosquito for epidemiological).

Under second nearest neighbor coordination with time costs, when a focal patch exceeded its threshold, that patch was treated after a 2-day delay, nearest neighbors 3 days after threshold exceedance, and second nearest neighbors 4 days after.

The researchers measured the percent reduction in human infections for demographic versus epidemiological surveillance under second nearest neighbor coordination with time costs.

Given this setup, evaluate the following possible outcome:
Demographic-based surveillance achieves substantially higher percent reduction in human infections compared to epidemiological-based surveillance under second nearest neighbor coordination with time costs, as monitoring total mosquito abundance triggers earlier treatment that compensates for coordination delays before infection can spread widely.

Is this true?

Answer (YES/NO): YES